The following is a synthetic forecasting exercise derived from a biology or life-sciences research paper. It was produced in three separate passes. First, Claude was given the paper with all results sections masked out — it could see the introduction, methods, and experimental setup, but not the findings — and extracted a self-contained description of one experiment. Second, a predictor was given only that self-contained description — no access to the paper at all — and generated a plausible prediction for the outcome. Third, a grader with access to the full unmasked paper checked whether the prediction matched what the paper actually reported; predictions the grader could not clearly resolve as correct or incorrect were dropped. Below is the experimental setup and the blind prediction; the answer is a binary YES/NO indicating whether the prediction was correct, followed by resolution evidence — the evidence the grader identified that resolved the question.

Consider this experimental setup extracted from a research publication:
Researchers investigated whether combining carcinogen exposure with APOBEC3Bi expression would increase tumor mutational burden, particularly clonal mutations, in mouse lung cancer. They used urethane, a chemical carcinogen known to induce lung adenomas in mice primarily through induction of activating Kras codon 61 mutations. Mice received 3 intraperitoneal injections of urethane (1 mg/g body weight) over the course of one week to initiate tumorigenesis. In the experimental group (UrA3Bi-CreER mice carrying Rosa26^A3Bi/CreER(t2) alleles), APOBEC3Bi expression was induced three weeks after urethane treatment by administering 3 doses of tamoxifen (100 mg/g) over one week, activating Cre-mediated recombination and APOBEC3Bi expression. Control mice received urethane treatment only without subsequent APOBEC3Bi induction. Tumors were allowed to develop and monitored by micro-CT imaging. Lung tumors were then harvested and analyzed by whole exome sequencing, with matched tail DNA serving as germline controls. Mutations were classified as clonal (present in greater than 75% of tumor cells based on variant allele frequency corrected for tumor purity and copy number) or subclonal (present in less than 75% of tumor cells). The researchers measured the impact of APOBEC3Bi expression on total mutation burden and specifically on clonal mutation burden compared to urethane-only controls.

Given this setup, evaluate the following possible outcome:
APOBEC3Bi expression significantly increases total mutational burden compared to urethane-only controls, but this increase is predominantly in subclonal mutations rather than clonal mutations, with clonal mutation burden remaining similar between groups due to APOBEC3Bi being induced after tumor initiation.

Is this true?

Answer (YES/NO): YES